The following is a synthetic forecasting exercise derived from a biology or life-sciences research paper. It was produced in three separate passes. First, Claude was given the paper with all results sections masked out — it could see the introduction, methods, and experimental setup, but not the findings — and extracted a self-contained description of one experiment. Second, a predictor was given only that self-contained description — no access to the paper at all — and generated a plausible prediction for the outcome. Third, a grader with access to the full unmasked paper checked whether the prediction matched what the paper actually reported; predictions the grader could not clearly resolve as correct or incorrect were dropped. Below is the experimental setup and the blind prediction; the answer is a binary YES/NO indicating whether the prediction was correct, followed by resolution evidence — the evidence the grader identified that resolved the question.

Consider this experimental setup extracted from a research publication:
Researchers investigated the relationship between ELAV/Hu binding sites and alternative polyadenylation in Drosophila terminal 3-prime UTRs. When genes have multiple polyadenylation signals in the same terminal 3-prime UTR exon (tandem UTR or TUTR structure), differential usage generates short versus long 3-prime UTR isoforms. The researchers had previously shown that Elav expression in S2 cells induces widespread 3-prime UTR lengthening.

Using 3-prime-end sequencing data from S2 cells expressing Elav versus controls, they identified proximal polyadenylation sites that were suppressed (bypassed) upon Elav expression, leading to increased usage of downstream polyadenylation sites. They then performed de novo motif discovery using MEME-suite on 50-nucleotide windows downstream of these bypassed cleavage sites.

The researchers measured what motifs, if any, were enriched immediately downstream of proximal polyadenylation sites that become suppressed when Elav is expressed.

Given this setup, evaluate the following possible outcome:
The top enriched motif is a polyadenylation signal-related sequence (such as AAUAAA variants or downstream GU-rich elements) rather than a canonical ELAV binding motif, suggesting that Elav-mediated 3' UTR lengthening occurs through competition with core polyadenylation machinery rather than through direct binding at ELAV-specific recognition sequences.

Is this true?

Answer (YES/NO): NO